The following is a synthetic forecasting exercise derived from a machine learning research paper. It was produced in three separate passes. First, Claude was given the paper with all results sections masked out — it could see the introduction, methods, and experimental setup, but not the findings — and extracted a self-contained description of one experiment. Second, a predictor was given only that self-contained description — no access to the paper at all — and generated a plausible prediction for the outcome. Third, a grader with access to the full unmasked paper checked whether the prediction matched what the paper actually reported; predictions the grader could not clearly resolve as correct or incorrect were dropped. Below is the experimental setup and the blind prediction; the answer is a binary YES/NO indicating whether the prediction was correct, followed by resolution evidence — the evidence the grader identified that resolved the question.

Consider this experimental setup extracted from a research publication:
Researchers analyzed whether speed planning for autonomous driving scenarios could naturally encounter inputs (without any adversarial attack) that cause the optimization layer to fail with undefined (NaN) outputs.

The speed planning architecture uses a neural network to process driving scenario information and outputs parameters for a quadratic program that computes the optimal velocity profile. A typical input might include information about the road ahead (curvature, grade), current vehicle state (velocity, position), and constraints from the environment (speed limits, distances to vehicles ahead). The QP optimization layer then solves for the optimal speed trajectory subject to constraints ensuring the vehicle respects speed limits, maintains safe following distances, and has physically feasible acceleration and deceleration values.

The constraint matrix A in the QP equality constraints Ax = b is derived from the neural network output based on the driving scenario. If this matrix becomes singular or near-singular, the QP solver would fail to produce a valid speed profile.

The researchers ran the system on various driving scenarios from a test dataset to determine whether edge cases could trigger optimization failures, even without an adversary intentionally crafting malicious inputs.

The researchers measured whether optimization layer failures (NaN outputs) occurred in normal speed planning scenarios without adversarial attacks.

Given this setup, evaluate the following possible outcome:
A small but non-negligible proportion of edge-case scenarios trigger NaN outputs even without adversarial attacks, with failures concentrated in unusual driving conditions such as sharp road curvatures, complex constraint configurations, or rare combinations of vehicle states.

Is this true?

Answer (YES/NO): NO